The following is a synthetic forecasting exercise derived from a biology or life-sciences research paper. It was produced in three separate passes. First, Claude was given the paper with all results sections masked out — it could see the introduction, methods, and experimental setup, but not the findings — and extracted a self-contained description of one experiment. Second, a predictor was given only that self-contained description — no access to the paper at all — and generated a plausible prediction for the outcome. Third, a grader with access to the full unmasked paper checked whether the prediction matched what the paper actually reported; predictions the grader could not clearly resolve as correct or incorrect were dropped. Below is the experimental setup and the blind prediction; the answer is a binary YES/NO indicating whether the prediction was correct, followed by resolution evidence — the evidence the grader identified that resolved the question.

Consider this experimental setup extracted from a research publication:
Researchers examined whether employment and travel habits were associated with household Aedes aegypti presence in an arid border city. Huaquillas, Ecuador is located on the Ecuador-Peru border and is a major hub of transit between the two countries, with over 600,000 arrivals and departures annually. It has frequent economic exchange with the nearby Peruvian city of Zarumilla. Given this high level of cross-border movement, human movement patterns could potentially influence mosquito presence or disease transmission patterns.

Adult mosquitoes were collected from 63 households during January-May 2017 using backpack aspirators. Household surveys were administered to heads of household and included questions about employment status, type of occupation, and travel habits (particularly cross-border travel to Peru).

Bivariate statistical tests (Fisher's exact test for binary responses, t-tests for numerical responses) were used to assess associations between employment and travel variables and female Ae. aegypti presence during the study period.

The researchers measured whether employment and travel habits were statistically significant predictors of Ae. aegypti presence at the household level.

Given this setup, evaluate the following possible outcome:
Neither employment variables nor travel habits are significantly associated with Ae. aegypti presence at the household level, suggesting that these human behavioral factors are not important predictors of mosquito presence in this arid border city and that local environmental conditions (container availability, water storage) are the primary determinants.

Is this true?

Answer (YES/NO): YES